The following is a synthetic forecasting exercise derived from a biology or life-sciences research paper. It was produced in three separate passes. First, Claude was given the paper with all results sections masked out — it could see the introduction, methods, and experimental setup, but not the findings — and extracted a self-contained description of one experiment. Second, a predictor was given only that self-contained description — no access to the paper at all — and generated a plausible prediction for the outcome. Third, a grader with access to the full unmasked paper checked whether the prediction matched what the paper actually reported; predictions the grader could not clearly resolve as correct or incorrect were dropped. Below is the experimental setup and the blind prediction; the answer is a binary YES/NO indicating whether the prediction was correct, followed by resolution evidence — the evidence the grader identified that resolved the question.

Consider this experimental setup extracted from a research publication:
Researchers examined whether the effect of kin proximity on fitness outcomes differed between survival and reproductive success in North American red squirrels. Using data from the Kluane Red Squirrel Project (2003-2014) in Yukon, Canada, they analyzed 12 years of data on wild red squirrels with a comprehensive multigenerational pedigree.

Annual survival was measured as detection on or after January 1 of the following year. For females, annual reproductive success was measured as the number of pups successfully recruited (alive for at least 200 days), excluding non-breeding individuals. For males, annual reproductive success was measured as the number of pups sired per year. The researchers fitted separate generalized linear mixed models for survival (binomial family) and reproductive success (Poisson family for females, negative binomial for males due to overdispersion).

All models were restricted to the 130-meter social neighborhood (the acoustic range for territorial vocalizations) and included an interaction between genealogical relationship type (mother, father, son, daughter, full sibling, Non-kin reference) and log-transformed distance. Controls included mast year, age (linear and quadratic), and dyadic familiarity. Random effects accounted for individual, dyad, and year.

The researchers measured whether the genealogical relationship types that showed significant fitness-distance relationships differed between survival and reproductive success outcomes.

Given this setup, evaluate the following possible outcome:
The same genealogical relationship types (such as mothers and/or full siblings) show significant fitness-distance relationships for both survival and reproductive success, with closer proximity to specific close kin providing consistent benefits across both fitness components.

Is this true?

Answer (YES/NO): NO